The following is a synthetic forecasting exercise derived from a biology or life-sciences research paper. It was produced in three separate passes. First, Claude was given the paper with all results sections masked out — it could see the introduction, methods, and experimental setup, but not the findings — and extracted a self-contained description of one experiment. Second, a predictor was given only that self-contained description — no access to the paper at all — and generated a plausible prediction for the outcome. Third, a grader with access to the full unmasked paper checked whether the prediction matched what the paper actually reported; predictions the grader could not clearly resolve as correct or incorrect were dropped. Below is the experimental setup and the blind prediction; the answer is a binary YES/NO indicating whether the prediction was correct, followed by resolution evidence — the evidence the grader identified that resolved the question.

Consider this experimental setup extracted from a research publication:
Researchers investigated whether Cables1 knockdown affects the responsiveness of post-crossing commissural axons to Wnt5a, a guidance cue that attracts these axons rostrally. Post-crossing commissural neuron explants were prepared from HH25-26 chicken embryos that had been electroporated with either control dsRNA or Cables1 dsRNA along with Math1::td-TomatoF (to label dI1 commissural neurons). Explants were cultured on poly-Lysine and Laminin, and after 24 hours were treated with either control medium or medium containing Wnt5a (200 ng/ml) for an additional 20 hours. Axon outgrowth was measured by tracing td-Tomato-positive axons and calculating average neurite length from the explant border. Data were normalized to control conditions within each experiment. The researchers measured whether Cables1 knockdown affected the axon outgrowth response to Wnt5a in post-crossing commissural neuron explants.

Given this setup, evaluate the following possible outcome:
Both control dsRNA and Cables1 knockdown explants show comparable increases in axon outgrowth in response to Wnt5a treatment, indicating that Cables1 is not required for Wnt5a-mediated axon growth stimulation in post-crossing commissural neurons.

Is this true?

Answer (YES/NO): NO